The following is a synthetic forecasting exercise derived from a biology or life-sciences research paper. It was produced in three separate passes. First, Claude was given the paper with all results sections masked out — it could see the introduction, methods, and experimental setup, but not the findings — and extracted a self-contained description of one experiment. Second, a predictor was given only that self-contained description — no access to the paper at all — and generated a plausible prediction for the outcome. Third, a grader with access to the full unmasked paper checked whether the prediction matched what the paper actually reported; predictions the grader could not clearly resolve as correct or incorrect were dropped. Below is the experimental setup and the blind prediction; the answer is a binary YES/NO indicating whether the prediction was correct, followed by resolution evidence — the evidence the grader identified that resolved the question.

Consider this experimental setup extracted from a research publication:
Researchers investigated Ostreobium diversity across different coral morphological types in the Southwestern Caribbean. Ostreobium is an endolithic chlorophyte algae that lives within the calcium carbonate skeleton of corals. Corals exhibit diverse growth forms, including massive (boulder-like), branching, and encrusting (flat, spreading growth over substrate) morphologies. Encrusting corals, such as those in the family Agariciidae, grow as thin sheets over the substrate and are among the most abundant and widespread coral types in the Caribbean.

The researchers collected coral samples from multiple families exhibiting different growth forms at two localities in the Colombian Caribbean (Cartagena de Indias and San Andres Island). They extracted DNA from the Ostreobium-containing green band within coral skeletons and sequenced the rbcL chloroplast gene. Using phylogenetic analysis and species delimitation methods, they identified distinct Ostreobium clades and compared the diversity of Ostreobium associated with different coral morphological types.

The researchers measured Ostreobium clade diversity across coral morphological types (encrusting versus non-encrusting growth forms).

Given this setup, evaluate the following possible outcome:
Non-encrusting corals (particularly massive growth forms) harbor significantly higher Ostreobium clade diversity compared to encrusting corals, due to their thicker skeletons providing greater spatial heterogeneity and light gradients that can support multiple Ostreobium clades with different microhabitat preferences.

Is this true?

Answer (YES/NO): NO